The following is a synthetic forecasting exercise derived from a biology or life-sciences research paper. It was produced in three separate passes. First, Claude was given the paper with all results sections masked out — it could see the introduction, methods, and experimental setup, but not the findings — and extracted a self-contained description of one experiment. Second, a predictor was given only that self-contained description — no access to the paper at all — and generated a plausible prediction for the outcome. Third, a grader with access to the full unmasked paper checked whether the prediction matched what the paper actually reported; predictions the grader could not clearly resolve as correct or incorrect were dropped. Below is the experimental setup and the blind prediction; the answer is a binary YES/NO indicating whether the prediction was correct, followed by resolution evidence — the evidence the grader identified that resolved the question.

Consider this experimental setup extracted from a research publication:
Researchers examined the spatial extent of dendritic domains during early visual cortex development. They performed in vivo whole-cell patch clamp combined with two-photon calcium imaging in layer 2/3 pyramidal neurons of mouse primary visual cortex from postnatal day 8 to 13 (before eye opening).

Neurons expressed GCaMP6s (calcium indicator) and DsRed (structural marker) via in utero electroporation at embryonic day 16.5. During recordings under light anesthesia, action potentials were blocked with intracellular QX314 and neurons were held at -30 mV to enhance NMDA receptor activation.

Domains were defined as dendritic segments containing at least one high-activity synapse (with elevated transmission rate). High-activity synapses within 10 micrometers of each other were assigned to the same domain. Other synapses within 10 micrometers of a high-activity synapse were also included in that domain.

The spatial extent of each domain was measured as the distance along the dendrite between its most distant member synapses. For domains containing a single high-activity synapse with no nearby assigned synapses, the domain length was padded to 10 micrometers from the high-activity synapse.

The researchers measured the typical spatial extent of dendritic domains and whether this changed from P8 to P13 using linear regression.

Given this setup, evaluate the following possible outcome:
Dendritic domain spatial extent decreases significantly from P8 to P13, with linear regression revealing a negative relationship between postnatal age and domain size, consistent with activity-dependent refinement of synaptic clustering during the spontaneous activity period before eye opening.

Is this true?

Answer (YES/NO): NO